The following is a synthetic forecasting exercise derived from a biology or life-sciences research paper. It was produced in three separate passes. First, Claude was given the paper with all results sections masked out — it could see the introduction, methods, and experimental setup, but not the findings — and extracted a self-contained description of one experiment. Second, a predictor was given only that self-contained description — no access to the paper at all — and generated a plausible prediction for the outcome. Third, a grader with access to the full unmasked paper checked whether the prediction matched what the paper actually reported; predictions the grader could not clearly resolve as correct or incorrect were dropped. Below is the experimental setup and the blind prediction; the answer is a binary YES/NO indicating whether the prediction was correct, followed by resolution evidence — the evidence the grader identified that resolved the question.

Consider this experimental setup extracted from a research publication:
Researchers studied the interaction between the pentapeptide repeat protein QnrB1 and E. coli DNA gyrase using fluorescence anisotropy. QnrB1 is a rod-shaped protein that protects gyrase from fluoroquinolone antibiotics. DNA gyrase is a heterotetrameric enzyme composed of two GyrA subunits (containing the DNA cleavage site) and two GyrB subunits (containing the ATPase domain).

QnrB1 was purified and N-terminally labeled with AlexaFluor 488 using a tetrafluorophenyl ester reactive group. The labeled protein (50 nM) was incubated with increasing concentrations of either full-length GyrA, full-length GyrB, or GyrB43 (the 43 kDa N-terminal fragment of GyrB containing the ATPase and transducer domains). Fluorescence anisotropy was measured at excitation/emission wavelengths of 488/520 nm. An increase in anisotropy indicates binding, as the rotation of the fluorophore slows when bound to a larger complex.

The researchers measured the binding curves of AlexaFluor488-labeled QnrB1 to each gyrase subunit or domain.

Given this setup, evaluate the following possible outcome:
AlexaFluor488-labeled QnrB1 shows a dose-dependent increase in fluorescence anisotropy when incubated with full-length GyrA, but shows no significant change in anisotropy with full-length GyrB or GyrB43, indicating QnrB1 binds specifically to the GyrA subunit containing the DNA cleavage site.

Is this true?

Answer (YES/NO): NO